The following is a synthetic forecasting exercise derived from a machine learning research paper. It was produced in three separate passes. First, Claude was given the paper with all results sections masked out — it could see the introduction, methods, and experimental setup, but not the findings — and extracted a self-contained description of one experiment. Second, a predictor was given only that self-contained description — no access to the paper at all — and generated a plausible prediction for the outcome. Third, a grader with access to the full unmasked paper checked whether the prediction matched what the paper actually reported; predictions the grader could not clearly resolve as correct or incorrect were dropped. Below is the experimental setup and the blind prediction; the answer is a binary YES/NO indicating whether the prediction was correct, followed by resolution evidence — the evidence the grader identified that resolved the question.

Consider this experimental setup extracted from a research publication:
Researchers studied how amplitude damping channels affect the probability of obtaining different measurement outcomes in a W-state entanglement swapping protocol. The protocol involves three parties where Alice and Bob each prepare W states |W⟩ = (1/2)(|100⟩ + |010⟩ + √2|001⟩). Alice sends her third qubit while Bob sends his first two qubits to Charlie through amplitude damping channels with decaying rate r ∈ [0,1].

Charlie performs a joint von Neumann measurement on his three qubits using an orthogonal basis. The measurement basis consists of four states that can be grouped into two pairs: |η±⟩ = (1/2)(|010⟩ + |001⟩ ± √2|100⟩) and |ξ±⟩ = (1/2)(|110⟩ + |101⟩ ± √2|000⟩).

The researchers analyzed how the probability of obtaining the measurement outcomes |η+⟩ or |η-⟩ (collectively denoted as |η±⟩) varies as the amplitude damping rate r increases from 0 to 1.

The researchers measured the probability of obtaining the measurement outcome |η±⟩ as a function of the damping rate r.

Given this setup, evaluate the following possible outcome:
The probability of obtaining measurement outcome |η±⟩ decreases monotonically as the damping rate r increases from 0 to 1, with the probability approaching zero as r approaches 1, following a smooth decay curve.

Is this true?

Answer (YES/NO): YES